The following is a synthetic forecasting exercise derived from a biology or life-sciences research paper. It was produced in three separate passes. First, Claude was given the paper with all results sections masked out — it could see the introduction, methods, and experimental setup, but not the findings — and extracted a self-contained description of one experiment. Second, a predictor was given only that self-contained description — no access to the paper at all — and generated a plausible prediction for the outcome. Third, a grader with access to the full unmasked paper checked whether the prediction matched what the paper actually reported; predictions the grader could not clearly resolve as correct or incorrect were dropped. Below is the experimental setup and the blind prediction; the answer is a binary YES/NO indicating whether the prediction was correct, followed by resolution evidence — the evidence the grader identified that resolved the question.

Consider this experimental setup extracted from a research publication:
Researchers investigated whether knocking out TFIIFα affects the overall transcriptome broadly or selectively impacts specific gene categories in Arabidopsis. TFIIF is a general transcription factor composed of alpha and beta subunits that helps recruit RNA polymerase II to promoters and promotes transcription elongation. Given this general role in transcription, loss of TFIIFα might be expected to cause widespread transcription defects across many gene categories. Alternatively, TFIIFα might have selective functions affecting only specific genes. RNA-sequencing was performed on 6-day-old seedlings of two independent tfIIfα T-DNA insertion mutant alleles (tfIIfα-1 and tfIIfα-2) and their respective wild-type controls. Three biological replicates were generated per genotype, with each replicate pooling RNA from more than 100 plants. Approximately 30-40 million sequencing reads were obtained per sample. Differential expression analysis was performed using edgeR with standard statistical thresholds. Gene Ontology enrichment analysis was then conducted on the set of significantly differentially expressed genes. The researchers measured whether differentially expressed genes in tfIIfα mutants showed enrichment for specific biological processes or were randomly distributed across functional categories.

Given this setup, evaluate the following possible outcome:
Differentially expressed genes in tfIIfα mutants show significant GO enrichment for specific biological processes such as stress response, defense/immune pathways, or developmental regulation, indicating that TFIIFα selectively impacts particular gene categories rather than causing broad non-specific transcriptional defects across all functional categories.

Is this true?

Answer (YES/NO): NO